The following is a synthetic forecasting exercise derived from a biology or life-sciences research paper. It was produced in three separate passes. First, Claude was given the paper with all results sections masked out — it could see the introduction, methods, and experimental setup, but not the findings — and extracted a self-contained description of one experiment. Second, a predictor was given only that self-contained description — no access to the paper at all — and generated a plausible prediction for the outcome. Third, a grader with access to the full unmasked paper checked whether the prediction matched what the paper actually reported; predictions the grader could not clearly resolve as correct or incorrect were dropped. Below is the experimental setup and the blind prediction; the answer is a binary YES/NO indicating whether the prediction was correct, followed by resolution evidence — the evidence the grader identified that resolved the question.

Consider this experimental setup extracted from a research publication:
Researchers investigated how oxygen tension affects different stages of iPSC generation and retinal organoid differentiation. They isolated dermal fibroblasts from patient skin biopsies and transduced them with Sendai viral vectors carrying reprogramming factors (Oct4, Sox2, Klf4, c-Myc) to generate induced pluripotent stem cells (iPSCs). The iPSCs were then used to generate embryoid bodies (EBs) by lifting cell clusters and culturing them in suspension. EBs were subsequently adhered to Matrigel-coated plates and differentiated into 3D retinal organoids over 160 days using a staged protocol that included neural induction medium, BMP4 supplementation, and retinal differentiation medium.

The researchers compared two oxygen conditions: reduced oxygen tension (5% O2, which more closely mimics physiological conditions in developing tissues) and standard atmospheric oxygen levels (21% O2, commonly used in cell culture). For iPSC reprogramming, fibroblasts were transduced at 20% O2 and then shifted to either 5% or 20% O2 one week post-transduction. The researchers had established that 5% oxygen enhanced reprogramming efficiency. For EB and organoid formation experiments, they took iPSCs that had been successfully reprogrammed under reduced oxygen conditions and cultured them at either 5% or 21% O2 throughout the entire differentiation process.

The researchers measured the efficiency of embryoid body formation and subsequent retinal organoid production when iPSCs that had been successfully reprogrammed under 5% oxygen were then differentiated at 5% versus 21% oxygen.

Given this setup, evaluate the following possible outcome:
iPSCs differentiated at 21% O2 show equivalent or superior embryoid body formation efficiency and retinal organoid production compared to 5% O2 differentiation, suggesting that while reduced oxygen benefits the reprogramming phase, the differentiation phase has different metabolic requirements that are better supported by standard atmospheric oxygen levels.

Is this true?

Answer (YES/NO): YES